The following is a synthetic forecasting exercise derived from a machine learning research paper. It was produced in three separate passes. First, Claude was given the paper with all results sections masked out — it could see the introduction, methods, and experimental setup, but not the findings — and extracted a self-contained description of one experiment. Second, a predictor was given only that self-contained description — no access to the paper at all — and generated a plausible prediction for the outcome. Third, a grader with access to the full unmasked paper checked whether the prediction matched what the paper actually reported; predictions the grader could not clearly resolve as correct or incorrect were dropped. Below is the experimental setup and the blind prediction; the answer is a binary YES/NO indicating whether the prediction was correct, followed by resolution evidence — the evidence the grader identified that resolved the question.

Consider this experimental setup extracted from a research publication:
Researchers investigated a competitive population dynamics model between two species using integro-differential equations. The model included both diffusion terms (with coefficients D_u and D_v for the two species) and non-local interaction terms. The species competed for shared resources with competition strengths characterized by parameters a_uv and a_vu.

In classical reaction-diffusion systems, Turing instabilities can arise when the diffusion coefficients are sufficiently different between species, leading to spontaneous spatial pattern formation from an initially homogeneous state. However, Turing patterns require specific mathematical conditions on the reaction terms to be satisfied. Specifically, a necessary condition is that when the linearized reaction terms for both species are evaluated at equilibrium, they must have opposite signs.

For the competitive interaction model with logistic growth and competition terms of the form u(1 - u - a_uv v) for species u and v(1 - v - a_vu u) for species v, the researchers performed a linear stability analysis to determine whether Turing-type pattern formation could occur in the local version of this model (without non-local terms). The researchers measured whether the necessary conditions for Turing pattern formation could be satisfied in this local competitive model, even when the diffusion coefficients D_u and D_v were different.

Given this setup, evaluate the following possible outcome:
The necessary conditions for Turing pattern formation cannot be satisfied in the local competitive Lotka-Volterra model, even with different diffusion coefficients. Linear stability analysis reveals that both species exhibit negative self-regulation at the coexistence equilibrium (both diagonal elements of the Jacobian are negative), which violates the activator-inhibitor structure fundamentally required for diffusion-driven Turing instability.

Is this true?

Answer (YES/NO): YES